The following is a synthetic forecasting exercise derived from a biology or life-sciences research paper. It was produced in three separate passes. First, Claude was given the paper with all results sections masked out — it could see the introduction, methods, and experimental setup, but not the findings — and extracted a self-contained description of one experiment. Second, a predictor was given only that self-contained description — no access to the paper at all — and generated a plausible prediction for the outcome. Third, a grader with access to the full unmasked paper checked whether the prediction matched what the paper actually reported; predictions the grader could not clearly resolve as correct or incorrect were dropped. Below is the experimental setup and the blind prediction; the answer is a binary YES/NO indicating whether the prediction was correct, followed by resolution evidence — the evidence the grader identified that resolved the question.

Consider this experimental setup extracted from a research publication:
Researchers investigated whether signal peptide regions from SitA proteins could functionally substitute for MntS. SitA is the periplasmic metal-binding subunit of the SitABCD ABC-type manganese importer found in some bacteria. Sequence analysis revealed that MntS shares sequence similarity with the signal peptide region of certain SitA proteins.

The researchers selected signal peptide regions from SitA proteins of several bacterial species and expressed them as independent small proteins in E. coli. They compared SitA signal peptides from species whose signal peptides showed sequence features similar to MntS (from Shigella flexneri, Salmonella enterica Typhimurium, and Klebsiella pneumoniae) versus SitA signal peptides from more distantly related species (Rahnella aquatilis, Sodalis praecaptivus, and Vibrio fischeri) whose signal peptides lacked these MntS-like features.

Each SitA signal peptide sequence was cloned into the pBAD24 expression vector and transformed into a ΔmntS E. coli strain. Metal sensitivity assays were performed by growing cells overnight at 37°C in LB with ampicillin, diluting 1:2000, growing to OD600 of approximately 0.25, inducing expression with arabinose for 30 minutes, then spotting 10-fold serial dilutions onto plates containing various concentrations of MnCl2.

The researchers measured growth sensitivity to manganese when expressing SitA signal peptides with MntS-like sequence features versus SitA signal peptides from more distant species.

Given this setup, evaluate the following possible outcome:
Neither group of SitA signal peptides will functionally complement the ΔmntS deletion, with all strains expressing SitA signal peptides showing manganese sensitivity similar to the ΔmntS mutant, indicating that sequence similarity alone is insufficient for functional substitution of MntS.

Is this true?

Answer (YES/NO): NO